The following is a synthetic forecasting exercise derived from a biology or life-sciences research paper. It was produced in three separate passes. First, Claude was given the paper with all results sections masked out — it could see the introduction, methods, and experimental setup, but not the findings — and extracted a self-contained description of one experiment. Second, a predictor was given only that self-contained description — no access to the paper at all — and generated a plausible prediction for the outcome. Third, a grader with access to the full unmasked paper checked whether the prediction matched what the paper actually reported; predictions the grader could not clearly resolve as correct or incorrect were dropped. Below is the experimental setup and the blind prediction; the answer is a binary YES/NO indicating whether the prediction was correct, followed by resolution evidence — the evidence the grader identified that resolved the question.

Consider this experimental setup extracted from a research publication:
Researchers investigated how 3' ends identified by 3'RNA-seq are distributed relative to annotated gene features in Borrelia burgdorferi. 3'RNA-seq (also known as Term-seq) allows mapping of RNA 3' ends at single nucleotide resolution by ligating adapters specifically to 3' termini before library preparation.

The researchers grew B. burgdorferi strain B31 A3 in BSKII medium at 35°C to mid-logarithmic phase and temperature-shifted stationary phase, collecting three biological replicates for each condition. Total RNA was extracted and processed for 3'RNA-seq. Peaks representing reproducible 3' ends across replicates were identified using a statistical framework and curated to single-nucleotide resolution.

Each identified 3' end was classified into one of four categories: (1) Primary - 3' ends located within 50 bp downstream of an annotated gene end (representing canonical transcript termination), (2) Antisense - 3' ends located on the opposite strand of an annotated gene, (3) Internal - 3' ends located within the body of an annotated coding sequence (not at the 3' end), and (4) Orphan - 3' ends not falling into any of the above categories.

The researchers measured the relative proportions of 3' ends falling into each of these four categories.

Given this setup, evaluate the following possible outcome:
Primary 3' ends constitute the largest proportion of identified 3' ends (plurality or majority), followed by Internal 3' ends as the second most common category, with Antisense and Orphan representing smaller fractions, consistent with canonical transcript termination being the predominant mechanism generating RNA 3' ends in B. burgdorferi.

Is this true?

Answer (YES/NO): NO